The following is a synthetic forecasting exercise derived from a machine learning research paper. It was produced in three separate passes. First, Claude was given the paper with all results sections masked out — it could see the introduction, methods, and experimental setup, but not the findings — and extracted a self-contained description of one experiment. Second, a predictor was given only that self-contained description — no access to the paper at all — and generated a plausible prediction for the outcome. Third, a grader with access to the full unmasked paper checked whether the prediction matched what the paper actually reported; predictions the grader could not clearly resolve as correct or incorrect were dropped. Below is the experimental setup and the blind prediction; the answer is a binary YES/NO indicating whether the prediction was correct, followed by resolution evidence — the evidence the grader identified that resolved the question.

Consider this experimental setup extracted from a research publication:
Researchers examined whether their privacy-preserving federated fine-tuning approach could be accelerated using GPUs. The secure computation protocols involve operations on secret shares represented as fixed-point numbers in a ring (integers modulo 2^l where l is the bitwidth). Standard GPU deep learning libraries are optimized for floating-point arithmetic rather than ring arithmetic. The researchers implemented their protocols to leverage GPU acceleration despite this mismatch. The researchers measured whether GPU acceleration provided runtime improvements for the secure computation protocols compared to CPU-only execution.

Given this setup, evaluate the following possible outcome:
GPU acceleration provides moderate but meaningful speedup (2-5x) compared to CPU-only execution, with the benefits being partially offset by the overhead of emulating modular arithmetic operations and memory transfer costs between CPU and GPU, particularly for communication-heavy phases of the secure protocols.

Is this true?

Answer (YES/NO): NO